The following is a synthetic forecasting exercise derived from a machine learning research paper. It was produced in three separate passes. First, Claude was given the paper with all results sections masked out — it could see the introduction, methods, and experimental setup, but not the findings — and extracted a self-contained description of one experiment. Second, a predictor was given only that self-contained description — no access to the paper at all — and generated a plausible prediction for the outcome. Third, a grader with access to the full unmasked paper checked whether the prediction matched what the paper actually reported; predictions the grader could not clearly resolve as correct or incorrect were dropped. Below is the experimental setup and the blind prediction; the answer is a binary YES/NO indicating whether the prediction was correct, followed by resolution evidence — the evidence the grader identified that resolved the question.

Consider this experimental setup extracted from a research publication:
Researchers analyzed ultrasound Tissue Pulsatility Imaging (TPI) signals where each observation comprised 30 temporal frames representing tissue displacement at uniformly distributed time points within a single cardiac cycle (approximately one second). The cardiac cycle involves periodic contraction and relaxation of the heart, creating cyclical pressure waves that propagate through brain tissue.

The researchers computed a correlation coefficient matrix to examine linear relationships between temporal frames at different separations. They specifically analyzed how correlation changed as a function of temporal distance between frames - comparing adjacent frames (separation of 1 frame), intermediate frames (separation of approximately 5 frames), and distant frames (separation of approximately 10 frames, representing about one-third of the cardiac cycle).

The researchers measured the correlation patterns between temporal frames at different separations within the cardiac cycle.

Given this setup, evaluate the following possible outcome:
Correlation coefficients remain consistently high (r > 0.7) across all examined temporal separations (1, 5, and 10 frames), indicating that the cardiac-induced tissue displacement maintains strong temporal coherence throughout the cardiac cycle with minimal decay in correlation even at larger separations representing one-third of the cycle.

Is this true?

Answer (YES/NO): NO